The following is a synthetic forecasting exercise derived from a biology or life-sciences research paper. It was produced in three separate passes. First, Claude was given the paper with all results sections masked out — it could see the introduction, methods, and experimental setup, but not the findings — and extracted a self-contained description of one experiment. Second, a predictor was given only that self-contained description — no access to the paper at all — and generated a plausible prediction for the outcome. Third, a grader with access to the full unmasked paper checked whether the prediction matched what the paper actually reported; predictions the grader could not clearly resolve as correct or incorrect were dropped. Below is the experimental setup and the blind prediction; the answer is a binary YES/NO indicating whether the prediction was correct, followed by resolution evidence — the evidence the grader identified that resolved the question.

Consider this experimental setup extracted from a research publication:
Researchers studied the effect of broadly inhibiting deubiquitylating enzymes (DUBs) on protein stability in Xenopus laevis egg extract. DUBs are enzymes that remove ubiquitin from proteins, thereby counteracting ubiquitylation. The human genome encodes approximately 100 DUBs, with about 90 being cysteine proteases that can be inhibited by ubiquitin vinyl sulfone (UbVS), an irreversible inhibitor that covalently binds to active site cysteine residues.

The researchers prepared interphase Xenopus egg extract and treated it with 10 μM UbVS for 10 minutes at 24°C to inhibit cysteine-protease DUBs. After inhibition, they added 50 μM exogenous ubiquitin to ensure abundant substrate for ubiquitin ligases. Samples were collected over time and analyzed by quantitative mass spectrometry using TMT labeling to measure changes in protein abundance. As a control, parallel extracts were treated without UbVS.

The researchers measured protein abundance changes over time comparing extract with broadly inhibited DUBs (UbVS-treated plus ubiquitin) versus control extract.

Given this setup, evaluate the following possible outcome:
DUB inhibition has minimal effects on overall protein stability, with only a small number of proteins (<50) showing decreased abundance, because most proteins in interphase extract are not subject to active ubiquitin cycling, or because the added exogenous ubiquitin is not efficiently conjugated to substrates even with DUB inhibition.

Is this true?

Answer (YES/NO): YES